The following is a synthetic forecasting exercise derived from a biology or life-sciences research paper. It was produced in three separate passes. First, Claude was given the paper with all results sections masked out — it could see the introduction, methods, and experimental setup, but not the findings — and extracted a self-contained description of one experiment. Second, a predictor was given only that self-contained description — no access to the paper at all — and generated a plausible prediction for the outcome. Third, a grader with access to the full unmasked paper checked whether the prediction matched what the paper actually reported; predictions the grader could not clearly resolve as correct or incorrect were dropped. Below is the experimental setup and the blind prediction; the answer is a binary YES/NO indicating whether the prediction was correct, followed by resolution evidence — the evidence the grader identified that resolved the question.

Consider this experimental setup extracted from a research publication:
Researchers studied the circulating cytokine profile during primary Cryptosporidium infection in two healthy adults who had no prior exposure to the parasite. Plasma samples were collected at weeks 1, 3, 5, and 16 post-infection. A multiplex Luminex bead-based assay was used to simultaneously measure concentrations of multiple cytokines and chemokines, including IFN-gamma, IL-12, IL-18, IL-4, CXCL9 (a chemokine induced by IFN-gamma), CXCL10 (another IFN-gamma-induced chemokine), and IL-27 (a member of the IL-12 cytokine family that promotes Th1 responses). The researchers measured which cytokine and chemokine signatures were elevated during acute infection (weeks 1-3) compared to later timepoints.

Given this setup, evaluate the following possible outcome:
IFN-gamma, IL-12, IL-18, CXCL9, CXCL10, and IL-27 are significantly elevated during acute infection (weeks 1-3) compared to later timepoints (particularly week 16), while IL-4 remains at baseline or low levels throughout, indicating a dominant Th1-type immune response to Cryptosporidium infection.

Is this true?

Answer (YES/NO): NO